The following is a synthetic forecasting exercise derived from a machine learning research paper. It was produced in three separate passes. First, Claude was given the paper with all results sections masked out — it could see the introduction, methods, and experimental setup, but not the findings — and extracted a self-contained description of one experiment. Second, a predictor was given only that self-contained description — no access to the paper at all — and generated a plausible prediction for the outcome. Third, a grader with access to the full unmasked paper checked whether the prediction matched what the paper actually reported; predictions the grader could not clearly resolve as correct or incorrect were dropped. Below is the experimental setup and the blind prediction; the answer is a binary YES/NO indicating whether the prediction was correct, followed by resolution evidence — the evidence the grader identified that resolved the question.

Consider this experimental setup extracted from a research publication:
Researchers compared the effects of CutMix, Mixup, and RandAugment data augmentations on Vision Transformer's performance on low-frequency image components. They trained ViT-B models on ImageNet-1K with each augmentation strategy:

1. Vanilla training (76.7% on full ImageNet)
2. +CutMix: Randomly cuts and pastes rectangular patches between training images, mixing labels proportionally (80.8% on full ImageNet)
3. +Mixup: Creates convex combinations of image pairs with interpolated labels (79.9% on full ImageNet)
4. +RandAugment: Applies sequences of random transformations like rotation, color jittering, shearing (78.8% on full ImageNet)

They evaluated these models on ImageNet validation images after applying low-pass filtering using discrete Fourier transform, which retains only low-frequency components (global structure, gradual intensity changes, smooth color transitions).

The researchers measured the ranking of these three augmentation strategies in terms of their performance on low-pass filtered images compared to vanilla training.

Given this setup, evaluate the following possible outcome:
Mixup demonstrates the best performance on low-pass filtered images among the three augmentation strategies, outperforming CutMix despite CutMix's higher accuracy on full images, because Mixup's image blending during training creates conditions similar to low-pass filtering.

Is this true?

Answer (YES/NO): NO